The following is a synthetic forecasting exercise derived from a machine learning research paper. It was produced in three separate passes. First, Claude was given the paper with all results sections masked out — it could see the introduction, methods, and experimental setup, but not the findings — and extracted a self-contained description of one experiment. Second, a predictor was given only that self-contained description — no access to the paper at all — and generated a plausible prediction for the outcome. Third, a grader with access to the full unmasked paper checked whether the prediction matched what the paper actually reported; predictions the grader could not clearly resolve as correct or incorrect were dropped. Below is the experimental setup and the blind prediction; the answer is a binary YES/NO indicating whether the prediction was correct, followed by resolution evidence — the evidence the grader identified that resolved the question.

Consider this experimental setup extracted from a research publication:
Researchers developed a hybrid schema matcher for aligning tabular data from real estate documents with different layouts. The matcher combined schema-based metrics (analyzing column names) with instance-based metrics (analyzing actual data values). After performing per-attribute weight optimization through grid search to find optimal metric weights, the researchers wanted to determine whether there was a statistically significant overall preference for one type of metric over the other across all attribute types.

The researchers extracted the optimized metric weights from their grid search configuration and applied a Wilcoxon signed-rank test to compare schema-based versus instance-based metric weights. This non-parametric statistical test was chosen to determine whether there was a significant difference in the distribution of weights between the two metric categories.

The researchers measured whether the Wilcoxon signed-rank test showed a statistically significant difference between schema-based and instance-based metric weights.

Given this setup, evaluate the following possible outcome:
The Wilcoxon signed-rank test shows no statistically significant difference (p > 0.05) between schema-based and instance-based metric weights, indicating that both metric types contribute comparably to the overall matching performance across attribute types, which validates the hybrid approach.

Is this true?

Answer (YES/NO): NO